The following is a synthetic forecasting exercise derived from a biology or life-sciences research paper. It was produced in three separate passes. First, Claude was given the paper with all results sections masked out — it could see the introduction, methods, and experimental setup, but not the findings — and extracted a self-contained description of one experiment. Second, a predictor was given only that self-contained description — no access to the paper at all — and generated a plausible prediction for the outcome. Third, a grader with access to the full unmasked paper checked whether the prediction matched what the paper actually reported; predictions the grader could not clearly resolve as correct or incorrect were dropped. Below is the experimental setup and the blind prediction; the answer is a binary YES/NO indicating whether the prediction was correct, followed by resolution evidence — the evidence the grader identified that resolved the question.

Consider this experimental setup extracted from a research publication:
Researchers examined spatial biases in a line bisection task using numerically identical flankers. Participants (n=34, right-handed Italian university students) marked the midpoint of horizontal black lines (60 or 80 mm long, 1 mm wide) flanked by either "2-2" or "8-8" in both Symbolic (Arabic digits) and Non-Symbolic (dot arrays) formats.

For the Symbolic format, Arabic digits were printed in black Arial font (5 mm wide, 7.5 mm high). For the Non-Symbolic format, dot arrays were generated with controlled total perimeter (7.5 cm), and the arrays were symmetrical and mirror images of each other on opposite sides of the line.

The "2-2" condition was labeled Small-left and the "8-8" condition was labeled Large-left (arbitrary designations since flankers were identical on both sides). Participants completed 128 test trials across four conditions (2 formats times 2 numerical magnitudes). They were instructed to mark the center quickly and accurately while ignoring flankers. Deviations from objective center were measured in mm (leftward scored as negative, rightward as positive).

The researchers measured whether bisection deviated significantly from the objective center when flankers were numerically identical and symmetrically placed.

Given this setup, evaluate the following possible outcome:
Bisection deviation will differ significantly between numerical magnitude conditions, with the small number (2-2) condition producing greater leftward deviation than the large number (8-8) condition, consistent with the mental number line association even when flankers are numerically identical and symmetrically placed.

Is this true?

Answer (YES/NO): NO